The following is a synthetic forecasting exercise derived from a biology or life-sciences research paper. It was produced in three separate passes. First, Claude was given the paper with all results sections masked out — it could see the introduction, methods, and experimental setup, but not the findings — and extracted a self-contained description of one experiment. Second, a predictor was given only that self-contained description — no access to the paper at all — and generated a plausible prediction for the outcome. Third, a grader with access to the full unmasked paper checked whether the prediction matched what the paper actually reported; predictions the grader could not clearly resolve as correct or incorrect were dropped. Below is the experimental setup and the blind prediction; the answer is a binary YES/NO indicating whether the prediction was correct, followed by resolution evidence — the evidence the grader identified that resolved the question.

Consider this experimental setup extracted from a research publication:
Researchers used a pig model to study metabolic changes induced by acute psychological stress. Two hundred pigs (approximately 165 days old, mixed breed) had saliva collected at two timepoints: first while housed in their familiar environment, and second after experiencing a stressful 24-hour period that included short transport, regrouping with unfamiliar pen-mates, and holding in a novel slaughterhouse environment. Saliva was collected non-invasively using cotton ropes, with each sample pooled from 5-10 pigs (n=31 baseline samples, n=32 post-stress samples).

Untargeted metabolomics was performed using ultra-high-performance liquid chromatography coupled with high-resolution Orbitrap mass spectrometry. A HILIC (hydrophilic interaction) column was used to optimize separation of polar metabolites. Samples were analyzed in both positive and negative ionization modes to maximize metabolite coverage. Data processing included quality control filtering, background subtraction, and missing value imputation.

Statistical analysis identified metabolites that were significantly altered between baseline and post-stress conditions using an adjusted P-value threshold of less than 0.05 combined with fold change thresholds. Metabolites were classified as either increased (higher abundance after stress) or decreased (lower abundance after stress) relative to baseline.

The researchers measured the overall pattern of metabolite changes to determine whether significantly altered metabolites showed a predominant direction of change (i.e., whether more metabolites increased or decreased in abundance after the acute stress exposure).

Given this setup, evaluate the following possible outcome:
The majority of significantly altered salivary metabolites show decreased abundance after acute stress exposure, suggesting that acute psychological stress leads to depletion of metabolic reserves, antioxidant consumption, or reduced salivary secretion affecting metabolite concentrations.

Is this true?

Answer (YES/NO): YES